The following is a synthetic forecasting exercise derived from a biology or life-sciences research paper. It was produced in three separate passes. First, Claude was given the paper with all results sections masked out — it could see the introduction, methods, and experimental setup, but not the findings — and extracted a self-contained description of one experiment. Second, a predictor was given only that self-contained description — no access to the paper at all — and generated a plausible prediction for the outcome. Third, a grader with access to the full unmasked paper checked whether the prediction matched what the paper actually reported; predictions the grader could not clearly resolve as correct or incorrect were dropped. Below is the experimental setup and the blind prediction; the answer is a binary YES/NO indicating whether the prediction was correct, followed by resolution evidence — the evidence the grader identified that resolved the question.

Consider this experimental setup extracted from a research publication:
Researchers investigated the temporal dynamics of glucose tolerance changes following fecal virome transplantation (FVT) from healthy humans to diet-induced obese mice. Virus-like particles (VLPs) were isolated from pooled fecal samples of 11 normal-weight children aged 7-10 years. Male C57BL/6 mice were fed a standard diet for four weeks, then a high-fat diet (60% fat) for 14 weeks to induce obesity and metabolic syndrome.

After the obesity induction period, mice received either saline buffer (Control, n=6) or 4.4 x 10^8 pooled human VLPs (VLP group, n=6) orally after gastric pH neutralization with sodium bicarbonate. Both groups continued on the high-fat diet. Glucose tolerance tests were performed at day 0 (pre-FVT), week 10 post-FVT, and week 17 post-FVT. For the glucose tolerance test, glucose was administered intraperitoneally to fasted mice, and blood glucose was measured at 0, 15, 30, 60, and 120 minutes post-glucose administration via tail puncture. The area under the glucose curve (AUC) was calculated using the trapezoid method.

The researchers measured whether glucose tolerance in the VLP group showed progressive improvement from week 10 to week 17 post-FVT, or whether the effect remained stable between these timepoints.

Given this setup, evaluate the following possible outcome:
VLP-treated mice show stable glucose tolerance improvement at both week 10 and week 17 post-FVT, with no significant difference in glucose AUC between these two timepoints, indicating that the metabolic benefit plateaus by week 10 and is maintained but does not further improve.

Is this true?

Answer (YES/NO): NO